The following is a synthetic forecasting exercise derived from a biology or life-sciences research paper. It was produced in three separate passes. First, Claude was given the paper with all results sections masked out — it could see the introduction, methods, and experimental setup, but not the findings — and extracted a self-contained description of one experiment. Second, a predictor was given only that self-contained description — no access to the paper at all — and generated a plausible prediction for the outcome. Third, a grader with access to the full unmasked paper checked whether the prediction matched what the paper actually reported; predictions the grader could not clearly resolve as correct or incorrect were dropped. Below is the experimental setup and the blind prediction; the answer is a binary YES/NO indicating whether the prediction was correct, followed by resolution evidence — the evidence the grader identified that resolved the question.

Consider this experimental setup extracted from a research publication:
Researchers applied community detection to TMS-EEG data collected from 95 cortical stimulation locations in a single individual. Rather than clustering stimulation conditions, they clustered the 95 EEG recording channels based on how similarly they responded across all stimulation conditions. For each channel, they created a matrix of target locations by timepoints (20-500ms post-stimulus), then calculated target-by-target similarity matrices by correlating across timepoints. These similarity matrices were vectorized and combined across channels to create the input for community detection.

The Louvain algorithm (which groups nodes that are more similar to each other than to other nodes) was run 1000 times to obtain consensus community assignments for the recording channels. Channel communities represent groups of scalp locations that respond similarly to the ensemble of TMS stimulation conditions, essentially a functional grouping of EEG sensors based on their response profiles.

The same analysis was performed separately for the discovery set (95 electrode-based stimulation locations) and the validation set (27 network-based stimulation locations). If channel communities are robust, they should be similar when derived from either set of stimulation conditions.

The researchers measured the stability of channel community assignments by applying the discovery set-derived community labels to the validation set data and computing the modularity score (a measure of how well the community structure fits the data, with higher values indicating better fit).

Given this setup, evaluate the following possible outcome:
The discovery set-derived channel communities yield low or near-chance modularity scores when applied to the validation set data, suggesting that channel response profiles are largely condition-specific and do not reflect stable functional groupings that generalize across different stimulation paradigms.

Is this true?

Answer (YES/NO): NO